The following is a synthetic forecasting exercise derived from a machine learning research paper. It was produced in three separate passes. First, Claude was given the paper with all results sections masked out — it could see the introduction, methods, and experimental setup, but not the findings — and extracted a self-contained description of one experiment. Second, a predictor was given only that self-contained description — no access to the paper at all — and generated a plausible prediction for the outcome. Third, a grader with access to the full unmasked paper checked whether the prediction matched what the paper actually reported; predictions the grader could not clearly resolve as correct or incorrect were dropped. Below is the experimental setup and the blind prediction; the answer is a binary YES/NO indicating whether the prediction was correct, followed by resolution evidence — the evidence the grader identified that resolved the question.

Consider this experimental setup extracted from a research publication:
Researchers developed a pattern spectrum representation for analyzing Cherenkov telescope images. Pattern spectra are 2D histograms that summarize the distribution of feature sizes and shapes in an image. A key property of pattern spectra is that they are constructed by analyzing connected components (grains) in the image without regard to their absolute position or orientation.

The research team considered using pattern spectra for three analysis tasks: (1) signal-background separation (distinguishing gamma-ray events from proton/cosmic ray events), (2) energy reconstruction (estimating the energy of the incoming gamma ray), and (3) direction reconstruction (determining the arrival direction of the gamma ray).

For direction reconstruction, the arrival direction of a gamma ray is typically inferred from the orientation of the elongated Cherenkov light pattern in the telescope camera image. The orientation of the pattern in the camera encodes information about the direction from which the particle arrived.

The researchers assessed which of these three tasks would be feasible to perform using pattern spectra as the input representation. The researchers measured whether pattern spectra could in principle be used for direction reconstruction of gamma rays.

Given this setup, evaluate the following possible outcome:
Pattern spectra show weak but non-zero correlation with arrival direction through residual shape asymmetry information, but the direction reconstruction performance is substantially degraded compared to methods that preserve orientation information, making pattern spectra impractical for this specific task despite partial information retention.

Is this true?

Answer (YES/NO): NO